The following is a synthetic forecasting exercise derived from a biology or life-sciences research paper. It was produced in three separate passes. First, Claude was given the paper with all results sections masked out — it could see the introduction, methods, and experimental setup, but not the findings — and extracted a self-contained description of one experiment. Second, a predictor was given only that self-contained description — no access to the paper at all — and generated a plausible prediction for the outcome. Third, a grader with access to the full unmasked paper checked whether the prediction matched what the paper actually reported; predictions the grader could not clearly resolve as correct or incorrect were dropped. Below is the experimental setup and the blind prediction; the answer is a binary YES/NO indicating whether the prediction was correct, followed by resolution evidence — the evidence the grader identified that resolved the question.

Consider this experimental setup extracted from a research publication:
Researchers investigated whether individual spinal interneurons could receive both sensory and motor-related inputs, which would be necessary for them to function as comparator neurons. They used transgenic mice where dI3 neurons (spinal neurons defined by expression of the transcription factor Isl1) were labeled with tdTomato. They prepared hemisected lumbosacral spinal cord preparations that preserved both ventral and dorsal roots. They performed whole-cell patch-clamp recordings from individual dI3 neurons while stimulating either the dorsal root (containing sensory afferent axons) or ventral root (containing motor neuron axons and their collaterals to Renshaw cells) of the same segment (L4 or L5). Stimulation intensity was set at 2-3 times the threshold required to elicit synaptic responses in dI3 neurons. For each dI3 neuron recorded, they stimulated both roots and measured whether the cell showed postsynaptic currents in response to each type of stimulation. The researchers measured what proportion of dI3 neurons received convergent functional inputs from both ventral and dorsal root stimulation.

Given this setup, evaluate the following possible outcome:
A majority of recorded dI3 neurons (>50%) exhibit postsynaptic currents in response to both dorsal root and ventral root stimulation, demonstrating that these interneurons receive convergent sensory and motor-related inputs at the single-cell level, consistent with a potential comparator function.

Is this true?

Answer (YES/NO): YES